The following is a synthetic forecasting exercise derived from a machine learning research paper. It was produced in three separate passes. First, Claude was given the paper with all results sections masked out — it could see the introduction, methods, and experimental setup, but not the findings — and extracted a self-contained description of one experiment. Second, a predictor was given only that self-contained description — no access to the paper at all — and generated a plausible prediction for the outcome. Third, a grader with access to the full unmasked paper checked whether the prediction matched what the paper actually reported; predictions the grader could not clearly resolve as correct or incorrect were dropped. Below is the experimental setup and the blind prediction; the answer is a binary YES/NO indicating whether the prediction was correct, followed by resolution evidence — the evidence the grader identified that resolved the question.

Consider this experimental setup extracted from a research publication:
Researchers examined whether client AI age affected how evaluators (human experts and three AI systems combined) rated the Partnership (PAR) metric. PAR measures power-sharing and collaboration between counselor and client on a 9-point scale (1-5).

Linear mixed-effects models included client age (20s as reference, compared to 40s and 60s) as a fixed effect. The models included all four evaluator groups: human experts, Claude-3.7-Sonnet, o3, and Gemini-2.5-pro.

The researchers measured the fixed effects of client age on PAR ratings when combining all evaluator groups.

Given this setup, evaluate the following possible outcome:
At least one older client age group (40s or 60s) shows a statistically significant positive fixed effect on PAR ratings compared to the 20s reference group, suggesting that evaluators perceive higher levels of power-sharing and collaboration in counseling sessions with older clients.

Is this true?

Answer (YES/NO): NO